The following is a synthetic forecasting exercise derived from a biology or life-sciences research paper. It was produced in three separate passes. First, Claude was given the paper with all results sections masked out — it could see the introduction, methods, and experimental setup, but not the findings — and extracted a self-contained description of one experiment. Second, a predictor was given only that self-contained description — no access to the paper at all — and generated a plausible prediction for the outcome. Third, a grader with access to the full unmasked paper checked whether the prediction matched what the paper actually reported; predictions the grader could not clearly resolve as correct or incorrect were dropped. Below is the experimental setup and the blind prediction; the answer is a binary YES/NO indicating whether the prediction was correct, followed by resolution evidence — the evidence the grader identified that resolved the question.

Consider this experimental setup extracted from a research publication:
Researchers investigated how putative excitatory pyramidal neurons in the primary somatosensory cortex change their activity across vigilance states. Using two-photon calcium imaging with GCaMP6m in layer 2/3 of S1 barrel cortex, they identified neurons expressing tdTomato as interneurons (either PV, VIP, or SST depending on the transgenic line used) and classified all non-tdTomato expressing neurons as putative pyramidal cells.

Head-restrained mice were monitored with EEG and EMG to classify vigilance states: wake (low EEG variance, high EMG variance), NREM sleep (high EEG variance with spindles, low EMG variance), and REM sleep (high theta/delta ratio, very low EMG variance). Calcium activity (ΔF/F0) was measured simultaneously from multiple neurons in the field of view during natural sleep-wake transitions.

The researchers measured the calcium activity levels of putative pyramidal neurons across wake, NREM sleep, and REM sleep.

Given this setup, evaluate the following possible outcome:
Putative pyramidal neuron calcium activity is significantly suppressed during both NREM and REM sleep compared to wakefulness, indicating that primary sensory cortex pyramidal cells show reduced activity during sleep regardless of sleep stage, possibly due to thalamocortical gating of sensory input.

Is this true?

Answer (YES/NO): NO